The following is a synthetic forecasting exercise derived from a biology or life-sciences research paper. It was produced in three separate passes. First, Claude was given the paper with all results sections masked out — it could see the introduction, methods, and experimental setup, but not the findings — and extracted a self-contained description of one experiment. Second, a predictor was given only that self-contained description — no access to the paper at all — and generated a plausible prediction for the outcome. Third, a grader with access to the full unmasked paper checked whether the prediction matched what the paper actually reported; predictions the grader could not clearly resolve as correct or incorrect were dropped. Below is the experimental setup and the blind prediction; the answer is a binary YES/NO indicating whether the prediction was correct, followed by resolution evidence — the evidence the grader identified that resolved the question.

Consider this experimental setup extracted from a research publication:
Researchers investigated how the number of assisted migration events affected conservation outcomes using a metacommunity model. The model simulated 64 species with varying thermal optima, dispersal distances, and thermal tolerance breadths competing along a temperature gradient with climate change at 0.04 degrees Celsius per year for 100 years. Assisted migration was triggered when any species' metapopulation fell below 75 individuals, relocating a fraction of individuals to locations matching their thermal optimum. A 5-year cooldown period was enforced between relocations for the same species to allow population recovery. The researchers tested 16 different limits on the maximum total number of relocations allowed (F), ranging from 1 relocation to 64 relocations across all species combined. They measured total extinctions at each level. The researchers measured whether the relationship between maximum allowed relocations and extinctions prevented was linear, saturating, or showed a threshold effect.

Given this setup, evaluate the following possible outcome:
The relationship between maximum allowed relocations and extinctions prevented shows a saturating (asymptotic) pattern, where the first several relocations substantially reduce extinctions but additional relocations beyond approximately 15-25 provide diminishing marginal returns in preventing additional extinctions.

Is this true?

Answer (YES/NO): YES